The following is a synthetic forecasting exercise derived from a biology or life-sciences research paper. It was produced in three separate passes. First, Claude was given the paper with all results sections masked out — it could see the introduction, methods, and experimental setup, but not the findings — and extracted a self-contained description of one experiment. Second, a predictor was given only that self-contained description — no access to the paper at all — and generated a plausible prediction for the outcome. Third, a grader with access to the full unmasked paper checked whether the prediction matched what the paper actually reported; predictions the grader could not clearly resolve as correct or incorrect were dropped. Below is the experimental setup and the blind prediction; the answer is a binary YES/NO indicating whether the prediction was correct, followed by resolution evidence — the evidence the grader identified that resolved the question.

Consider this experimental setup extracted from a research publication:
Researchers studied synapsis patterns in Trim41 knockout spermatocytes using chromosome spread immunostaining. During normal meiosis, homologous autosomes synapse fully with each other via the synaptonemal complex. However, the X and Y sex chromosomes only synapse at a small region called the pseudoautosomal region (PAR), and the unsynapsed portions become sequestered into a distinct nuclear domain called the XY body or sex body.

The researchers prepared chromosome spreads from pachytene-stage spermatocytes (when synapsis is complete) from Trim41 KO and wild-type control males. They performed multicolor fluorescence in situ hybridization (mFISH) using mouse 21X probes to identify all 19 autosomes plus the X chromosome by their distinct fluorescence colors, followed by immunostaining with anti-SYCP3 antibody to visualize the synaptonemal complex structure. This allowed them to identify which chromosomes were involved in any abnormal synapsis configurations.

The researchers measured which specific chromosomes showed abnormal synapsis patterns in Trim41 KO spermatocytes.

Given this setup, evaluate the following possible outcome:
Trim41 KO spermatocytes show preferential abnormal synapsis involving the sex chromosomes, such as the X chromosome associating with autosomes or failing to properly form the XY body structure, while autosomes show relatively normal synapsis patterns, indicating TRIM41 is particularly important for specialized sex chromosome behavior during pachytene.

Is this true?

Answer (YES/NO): YES